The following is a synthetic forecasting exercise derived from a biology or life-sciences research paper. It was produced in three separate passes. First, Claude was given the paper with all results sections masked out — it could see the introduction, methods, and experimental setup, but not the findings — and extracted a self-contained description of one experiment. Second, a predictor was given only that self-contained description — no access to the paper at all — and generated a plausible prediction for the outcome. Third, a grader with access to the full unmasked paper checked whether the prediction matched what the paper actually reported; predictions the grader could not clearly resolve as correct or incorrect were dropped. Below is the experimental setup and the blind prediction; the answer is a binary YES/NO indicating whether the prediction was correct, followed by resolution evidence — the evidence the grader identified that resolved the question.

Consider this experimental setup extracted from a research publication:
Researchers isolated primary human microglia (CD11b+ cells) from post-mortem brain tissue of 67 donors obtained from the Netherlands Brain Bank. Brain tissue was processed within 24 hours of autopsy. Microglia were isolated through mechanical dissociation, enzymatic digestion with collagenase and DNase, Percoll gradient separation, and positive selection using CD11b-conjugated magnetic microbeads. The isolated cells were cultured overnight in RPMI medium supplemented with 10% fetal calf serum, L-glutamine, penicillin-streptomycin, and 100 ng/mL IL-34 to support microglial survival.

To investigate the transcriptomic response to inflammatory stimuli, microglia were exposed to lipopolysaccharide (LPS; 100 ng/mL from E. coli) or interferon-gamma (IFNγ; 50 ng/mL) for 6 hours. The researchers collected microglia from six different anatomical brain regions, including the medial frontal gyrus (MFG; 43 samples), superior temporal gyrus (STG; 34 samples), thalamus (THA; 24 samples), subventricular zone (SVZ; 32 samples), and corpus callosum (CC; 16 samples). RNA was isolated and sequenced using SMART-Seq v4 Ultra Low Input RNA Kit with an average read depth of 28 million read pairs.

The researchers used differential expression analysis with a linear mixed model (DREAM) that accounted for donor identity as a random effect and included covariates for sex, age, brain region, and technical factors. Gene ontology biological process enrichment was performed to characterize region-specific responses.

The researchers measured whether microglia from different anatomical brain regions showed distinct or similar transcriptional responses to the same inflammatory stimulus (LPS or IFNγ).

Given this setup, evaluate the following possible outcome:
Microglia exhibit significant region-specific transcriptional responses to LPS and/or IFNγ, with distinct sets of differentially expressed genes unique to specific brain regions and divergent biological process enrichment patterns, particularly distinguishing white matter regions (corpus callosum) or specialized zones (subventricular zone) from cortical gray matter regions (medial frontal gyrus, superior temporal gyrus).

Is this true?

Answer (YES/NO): YES